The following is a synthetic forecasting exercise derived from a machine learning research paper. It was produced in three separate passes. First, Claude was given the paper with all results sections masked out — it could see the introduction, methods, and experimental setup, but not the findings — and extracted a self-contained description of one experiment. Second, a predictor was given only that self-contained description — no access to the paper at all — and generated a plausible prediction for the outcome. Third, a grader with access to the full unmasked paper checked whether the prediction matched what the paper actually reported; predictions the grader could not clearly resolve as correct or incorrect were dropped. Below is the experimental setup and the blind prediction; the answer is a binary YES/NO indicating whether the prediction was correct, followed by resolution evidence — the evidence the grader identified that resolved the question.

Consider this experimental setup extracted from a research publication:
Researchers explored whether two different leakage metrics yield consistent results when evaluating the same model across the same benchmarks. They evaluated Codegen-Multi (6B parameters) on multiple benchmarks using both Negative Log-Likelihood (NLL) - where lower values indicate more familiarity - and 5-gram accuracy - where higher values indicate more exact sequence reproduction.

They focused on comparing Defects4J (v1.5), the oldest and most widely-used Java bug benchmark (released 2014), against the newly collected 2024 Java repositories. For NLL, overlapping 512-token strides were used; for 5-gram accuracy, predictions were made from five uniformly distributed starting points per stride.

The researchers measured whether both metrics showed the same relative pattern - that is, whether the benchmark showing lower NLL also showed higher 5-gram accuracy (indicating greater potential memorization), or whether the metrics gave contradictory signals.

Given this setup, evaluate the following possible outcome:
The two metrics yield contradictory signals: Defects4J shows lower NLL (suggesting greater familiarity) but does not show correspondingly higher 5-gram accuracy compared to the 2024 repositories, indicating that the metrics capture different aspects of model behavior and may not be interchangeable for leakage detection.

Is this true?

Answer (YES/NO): NO